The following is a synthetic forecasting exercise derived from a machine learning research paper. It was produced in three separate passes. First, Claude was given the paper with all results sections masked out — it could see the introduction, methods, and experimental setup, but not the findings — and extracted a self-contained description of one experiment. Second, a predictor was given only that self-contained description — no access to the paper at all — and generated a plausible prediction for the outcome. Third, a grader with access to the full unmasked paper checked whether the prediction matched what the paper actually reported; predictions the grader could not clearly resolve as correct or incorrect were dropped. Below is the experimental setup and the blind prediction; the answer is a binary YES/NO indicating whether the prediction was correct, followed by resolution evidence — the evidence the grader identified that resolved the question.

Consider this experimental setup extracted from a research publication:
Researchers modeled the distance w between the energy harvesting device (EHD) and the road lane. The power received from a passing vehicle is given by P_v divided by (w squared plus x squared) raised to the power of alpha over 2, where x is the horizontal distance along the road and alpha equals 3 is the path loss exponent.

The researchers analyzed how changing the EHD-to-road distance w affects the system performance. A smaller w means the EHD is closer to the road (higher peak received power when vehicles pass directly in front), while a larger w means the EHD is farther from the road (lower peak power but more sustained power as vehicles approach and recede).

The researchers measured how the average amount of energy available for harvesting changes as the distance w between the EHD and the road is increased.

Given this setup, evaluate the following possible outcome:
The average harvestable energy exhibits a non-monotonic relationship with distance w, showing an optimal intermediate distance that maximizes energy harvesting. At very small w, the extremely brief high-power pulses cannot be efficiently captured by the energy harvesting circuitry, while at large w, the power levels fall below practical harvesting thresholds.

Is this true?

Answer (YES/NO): NO